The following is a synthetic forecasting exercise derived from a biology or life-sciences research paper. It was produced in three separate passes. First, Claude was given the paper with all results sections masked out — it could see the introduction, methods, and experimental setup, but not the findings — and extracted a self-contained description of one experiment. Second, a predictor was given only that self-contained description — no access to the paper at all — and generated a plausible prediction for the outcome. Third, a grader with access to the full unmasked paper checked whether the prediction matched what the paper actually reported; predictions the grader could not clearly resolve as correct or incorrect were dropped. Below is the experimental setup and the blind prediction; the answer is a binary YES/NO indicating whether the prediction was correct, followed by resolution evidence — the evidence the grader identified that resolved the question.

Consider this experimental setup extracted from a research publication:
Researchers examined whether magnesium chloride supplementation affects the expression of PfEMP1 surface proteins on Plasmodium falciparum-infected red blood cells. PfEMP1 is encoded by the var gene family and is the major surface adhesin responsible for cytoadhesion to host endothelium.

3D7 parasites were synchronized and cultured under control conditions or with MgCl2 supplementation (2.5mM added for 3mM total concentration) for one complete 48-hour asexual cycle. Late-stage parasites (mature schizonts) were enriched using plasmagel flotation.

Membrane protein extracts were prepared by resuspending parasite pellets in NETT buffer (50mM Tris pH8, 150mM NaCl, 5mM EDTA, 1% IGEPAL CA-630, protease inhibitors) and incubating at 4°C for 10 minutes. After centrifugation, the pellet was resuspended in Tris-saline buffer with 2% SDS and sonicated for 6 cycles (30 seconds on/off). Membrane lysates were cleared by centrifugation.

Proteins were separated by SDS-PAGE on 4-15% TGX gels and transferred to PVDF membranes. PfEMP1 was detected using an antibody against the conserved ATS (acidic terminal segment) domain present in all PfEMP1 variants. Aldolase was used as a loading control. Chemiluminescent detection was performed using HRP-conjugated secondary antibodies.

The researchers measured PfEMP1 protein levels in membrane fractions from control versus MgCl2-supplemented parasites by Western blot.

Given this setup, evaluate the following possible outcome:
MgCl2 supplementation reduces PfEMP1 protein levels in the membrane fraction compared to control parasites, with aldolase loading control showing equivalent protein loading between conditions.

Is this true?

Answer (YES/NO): NO